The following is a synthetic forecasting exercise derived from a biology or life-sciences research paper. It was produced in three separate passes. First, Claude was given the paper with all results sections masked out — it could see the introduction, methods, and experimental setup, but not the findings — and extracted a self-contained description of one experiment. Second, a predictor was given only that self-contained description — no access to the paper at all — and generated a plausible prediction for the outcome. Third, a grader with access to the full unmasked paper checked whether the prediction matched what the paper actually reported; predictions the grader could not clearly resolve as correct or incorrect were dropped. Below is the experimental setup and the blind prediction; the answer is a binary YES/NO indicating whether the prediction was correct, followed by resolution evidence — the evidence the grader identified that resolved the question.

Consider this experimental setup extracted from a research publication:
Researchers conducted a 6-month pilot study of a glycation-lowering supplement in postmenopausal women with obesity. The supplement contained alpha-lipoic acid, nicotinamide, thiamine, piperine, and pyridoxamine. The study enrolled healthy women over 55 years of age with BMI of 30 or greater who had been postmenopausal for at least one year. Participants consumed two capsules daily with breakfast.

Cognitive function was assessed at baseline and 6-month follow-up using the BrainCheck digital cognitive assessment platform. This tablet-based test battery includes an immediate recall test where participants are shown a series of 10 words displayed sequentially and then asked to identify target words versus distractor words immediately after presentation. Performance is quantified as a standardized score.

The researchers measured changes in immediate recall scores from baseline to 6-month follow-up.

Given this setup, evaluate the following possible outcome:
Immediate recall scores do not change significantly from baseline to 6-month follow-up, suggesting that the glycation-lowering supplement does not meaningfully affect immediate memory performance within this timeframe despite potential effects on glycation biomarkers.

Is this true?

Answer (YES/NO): NO